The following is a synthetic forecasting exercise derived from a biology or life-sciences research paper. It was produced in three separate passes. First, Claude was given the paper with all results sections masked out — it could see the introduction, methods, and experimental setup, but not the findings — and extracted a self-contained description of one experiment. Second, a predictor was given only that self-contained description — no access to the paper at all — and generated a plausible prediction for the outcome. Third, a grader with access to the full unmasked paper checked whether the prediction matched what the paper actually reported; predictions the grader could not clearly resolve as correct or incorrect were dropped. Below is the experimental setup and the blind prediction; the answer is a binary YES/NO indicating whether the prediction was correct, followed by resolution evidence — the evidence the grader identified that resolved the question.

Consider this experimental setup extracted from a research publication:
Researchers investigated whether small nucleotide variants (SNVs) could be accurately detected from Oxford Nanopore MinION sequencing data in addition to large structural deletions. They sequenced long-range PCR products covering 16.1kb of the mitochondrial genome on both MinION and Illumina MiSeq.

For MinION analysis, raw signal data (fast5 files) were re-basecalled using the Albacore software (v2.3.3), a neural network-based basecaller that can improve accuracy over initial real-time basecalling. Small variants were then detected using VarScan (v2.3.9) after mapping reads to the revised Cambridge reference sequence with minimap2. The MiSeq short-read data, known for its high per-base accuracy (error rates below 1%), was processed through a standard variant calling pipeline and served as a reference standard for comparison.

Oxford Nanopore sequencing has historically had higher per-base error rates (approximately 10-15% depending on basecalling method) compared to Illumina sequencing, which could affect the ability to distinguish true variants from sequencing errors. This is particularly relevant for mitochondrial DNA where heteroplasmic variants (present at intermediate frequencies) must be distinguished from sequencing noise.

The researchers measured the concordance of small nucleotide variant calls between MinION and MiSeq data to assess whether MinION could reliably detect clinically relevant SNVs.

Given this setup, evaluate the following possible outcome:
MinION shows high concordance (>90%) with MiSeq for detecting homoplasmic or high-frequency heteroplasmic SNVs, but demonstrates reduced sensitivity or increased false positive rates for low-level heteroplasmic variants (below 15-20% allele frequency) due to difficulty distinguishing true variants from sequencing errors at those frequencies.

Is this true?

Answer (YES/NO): NO